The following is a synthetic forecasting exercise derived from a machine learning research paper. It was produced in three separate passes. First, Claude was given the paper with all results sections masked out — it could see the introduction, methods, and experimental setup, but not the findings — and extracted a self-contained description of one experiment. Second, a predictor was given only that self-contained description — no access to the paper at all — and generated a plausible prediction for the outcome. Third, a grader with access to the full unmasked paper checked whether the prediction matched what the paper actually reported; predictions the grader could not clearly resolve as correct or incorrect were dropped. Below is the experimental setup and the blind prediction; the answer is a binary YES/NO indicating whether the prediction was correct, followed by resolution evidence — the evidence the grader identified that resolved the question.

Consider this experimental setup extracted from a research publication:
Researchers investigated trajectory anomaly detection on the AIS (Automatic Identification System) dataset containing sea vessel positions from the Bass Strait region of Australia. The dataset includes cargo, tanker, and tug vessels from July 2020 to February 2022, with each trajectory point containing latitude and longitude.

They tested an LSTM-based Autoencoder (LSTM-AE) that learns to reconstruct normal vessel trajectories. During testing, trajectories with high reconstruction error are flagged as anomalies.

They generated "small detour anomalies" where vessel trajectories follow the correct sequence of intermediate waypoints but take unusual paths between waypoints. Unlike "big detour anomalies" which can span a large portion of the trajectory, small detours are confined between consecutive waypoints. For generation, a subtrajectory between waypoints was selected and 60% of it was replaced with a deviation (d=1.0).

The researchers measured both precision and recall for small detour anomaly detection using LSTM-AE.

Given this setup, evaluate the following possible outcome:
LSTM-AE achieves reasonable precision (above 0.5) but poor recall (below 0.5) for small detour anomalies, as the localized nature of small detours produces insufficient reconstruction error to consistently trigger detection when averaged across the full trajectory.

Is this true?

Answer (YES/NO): NO